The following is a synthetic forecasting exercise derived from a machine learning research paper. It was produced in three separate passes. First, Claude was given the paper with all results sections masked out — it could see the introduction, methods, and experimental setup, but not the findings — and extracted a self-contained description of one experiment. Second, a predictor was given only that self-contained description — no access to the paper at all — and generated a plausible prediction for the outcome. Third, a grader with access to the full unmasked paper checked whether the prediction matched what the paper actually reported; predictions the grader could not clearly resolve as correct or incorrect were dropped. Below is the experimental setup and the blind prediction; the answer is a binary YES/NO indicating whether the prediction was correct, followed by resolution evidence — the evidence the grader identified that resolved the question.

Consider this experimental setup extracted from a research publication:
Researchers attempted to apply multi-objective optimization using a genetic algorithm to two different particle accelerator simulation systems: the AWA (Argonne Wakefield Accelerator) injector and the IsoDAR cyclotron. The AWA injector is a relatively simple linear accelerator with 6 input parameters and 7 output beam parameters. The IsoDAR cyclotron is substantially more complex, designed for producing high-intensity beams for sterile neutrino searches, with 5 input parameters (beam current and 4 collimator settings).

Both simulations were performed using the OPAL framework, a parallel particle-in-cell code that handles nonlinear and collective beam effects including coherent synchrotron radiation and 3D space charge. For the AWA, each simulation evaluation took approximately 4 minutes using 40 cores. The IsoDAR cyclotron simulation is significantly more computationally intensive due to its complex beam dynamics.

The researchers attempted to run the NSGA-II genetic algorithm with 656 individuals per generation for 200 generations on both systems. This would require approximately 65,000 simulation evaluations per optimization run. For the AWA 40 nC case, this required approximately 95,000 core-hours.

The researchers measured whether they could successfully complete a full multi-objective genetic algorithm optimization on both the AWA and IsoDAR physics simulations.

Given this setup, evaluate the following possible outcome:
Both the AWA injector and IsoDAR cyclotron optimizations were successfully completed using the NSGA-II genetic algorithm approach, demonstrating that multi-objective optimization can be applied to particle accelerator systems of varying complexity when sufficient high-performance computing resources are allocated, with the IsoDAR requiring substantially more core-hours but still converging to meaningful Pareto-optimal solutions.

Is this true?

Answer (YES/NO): NO